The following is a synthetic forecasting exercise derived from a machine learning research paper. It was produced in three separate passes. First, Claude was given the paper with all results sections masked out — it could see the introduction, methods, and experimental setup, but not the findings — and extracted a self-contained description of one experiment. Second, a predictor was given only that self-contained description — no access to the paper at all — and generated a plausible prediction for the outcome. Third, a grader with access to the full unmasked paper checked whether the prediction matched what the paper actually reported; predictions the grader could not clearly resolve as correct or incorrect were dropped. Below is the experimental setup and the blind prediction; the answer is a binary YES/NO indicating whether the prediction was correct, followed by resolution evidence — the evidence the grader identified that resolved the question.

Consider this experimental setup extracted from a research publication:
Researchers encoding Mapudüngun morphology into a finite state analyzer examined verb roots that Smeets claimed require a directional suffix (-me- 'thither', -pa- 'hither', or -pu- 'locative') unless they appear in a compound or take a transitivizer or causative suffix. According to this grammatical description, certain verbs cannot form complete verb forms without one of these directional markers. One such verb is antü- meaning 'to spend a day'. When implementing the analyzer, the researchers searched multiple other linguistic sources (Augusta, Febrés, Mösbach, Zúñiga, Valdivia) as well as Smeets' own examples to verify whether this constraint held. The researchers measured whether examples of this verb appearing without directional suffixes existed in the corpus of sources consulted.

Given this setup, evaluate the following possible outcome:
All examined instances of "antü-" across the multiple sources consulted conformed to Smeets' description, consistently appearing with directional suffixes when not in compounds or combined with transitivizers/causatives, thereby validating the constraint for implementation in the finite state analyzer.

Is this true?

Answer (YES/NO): NO